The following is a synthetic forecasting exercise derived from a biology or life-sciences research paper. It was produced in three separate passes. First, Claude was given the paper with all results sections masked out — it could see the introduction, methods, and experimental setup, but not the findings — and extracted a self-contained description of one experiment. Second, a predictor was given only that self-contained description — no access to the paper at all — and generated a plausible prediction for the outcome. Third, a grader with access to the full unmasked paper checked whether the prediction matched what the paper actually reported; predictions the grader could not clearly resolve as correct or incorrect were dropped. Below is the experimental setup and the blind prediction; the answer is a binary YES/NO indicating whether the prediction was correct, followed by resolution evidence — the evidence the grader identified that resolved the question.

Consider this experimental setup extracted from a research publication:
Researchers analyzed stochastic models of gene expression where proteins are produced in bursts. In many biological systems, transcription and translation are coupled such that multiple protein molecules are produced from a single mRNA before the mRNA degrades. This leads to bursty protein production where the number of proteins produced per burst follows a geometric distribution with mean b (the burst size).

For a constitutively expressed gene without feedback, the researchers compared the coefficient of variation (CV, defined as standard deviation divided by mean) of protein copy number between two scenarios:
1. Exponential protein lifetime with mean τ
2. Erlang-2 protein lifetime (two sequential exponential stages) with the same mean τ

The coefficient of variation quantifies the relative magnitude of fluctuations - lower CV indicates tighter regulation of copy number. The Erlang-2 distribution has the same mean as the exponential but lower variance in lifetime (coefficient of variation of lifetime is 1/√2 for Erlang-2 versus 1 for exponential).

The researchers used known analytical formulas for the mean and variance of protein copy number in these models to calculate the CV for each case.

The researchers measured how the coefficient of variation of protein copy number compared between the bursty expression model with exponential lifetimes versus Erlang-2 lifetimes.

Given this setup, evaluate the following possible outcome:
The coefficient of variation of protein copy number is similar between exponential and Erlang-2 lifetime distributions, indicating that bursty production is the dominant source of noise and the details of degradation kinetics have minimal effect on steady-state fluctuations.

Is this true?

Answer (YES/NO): NO